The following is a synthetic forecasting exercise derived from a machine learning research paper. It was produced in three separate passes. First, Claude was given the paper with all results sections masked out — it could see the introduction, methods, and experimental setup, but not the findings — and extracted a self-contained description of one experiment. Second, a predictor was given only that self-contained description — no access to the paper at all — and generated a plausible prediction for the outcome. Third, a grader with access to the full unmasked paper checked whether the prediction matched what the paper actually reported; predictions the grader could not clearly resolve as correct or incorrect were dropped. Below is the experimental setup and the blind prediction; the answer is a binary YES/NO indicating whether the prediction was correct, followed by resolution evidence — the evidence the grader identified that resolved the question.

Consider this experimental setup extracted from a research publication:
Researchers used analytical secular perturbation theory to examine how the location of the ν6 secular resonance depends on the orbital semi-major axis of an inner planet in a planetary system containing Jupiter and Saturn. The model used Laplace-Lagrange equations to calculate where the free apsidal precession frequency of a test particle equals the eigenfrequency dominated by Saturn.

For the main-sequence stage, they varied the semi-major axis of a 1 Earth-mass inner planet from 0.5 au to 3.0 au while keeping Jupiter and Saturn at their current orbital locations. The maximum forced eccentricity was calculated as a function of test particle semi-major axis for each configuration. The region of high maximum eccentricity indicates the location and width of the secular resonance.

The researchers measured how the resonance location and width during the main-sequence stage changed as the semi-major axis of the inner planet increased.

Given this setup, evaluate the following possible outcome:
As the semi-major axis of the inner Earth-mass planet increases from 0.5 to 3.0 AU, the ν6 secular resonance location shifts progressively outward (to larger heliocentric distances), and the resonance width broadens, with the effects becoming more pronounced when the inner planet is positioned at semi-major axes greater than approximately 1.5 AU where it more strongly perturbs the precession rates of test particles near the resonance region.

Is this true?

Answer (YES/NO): NO